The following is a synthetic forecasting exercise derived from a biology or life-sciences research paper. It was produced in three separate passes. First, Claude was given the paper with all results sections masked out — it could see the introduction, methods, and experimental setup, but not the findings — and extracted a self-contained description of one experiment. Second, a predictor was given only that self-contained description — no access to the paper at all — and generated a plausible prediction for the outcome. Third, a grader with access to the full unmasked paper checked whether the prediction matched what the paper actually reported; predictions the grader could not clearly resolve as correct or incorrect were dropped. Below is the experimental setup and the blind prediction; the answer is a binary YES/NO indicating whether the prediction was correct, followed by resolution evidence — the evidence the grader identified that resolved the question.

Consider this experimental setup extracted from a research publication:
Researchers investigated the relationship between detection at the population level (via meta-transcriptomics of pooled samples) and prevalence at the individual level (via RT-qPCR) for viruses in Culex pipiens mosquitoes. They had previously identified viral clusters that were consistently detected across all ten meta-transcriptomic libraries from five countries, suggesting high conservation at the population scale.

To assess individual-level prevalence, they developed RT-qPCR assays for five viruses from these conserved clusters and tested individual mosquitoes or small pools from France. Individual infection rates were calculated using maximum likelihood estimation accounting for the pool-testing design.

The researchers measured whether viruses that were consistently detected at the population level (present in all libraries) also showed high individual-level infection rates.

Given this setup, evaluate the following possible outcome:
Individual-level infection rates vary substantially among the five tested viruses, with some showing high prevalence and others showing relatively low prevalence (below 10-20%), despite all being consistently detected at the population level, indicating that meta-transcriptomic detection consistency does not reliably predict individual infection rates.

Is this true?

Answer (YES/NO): NO